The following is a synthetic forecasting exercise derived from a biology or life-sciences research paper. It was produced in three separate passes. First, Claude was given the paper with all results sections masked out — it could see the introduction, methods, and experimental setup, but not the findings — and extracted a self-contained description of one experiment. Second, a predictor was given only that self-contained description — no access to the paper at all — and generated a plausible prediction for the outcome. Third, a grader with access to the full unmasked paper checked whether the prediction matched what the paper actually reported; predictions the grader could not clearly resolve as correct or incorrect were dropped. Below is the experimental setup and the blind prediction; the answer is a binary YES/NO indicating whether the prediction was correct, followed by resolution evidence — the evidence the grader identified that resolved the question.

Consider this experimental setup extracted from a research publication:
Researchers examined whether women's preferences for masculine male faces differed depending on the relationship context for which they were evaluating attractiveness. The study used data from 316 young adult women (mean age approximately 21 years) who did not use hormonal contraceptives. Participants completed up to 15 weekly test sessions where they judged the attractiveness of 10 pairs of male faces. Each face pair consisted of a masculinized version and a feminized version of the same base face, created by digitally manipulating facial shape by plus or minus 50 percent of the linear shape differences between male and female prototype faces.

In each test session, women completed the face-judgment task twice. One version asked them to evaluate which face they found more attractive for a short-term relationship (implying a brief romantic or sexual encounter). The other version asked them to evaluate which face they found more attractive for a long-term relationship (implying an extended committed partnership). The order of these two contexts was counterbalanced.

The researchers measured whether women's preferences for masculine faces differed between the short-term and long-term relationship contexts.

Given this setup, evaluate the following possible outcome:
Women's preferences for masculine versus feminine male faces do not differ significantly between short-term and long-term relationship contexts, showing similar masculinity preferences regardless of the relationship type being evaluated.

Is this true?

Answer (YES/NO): NO